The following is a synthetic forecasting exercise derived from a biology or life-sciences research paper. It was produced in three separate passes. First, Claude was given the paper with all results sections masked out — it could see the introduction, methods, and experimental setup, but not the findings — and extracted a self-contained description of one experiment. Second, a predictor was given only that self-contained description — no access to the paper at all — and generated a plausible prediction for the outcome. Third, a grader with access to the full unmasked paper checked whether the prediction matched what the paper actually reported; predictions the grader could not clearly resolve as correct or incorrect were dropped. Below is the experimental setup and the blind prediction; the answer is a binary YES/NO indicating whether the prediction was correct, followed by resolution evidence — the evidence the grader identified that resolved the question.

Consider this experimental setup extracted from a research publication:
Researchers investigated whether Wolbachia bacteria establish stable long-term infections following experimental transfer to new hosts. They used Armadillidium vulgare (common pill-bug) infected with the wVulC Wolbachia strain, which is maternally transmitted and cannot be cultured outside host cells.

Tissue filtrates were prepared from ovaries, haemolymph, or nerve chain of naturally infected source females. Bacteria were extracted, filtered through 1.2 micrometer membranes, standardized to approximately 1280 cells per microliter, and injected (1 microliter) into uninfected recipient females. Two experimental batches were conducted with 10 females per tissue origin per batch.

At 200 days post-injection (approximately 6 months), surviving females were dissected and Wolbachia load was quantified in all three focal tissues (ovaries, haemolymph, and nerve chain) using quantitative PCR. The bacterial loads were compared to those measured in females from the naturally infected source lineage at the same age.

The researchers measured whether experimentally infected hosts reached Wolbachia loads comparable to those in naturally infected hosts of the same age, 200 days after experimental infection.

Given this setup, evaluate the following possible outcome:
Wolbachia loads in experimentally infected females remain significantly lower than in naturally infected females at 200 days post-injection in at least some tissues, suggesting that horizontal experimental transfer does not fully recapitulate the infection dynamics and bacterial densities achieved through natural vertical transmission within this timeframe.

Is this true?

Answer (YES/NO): NO